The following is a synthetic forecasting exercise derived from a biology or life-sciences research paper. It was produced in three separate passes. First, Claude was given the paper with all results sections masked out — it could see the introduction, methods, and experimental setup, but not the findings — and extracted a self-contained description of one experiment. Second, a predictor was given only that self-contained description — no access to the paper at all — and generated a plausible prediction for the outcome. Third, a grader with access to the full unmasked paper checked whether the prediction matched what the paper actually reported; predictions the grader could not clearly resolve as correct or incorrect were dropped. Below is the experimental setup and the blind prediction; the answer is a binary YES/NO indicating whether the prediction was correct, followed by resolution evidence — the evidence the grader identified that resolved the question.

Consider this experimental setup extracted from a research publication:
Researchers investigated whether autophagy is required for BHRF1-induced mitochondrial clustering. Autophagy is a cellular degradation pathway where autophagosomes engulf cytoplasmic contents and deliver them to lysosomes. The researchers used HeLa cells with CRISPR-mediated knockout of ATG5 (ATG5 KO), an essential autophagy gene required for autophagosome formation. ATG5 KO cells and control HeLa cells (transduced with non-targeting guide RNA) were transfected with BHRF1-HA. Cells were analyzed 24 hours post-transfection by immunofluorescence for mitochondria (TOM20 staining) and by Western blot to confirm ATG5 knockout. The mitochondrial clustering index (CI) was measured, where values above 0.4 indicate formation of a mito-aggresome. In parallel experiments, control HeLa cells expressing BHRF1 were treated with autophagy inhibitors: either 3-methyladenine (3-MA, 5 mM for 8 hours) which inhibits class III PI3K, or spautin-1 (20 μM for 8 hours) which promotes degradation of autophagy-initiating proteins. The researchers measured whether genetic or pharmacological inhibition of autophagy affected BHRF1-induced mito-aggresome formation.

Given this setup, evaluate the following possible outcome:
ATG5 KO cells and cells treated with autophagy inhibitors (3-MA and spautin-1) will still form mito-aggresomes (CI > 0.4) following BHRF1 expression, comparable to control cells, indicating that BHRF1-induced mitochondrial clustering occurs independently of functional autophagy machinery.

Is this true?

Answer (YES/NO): NO